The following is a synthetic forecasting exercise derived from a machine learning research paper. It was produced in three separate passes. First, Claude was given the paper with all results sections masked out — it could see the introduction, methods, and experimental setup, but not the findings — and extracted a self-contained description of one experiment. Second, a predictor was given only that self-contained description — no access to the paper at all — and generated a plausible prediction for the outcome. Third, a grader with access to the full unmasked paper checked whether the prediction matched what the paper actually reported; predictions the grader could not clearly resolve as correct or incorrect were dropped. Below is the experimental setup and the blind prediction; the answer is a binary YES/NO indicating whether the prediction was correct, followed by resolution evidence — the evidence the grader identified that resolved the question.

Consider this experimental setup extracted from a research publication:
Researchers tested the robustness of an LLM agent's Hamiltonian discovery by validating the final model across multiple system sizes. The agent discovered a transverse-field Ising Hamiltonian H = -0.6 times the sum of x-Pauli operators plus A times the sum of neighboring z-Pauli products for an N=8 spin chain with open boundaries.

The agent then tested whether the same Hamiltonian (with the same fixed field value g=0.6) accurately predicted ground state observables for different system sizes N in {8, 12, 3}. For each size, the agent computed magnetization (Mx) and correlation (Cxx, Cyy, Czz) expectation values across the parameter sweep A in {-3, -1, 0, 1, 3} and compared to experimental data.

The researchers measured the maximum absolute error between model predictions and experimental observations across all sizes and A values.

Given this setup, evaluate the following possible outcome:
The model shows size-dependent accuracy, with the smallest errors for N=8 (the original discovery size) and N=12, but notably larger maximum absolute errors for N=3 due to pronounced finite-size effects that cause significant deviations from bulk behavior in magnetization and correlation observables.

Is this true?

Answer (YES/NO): NO